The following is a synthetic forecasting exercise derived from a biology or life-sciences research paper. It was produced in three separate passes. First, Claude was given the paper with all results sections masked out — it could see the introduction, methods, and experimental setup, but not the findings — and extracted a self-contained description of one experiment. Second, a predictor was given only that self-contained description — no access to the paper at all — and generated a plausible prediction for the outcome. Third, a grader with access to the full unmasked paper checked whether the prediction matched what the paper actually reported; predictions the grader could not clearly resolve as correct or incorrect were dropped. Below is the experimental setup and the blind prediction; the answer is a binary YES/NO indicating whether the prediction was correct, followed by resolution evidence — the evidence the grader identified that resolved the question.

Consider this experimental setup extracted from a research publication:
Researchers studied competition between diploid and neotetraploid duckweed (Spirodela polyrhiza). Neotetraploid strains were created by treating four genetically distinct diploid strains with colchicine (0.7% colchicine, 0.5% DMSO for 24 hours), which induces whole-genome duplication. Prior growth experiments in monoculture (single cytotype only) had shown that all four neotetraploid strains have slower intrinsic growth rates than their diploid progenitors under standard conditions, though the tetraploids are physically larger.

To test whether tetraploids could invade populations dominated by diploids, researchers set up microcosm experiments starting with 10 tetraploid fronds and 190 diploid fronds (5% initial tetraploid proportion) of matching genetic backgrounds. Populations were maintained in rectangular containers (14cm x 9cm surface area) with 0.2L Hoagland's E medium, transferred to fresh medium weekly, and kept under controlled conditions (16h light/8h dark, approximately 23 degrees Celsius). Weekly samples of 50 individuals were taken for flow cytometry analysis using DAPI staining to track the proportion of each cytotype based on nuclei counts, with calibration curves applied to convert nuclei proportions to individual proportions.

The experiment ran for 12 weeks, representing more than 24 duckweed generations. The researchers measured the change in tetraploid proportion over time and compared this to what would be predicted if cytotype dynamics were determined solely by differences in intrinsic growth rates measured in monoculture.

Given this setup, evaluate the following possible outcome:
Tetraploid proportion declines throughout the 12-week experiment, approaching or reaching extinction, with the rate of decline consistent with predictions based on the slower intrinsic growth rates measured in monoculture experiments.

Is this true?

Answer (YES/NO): NO